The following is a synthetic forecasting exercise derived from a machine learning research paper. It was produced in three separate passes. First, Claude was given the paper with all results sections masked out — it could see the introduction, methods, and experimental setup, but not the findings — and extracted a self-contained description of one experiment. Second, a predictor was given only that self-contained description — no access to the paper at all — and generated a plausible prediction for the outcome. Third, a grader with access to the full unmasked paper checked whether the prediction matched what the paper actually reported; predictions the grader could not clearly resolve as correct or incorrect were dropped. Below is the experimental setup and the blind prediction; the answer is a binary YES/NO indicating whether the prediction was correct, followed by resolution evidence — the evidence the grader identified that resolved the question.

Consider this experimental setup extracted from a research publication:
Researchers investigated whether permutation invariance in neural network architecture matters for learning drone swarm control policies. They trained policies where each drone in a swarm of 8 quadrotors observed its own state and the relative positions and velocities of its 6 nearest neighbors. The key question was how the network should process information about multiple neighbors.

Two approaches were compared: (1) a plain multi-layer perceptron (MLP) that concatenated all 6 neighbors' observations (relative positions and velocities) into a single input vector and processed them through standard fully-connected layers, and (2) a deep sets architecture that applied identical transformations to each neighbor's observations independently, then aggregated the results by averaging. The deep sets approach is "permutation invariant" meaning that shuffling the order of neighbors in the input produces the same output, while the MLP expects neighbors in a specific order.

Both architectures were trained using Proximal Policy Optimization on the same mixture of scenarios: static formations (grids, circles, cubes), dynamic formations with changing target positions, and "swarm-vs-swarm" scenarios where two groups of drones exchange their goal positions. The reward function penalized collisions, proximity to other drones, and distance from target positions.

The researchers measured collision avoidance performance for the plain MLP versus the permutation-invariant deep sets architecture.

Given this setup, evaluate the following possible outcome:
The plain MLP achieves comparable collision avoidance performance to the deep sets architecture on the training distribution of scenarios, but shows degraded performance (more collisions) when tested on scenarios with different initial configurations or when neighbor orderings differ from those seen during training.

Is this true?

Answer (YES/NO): NO